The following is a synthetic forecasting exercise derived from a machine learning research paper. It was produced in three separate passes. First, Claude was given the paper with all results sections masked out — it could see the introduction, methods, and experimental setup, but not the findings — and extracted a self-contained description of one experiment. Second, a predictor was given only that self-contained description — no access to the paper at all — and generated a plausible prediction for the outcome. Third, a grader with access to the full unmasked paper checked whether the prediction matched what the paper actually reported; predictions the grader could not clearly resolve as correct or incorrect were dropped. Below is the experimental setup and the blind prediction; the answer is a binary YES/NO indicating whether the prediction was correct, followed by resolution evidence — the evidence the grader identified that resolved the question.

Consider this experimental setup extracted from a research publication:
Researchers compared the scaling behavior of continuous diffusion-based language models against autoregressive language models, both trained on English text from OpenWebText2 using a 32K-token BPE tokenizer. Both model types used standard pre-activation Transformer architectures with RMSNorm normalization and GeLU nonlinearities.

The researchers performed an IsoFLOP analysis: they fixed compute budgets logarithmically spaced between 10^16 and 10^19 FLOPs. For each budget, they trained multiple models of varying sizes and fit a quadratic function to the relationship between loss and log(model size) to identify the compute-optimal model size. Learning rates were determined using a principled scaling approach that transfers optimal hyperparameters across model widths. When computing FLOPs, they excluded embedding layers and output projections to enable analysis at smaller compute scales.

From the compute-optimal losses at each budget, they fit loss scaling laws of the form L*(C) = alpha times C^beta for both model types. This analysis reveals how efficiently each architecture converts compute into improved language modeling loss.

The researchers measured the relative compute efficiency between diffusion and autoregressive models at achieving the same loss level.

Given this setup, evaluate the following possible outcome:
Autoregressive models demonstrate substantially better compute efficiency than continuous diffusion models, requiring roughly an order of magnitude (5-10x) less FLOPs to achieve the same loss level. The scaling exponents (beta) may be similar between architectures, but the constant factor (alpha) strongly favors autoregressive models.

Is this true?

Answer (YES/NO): NO